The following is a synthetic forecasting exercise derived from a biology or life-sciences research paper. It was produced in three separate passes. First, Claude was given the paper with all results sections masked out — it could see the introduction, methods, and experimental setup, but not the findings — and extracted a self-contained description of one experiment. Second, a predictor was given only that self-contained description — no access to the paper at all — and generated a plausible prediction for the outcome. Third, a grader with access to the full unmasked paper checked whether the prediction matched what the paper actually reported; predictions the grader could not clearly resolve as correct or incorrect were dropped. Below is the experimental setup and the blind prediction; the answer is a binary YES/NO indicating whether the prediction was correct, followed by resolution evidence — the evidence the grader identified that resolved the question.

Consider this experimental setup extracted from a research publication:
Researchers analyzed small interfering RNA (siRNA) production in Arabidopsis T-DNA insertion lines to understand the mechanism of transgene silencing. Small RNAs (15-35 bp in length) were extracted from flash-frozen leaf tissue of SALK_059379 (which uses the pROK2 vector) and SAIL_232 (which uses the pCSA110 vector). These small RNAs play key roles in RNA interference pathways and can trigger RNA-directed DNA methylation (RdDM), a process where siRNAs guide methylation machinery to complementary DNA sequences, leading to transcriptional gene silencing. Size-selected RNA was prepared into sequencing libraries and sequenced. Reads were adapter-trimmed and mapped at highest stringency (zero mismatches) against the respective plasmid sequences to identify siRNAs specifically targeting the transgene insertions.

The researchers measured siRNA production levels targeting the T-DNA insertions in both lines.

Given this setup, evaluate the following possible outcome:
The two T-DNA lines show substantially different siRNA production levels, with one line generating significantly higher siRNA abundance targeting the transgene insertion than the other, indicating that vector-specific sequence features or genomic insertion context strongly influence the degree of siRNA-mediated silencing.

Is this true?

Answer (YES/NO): NO